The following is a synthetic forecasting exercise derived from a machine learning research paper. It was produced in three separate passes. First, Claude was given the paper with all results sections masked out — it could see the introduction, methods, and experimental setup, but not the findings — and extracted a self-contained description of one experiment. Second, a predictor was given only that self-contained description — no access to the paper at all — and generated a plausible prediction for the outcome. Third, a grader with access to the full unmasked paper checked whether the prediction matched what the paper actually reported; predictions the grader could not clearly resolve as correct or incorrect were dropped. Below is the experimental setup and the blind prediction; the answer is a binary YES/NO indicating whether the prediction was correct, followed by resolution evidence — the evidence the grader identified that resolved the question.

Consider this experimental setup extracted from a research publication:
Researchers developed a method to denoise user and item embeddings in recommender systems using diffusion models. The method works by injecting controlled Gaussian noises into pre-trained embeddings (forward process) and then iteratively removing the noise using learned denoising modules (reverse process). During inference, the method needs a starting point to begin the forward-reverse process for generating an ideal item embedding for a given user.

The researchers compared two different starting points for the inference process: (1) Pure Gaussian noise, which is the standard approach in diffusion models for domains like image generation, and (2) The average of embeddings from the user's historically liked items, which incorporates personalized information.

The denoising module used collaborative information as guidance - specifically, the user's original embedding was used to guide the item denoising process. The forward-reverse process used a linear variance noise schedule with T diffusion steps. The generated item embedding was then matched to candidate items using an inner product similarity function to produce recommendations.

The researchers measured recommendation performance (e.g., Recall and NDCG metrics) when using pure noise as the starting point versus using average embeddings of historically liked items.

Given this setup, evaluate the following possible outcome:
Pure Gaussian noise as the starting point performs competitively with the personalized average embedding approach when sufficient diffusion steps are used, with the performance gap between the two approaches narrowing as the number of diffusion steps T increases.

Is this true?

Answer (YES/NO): NO